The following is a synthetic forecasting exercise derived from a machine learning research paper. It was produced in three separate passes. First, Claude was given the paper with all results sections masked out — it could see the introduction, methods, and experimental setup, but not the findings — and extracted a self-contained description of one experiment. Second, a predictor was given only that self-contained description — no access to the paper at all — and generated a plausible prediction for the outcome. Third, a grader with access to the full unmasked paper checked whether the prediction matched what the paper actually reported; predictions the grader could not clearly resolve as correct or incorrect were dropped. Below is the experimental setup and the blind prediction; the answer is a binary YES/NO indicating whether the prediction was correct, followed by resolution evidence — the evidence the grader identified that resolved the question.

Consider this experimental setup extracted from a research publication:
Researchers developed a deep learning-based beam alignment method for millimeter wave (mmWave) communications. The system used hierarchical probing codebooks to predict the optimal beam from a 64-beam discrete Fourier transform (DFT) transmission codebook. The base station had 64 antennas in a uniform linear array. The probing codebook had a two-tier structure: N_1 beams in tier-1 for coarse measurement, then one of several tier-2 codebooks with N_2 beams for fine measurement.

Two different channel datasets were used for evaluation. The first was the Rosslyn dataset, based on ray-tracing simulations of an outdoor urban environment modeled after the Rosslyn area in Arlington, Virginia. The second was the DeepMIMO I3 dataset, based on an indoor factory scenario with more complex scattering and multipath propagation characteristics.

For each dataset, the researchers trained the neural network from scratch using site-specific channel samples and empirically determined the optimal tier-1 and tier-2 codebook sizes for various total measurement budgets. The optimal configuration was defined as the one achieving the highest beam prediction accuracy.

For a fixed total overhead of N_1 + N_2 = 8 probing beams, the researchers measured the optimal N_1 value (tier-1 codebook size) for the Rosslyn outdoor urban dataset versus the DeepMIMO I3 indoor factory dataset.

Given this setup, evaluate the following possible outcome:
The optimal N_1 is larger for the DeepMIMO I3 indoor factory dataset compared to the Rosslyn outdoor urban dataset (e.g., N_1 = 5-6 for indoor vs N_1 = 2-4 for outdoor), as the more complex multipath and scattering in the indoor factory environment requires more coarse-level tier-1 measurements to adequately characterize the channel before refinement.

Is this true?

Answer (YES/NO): NO